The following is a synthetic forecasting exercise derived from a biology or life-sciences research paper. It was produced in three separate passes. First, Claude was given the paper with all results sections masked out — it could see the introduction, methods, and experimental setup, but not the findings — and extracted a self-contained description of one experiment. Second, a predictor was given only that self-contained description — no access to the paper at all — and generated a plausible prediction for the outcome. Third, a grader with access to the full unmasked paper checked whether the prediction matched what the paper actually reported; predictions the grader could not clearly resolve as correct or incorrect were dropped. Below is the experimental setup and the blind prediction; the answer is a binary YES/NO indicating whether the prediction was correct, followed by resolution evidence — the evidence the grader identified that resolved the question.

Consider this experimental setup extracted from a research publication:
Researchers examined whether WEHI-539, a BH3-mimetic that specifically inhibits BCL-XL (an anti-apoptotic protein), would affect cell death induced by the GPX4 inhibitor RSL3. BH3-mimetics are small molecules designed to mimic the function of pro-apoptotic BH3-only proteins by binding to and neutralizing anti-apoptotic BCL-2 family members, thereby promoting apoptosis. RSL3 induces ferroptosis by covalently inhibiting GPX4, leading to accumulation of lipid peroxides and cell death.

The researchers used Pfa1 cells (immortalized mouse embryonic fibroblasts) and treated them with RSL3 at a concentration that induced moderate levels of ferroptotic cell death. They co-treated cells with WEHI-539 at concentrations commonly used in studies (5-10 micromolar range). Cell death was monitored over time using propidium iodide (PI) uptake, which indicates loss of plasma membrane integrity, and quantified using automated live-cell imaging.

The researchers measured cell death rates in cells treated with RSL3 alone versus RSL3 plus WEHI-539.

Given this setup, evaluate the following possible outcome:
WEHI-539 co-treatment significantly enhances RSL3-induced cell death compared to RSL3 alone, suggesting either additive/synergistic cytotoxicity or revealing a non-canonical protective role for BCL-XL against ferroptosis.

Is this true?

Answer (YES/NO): NO